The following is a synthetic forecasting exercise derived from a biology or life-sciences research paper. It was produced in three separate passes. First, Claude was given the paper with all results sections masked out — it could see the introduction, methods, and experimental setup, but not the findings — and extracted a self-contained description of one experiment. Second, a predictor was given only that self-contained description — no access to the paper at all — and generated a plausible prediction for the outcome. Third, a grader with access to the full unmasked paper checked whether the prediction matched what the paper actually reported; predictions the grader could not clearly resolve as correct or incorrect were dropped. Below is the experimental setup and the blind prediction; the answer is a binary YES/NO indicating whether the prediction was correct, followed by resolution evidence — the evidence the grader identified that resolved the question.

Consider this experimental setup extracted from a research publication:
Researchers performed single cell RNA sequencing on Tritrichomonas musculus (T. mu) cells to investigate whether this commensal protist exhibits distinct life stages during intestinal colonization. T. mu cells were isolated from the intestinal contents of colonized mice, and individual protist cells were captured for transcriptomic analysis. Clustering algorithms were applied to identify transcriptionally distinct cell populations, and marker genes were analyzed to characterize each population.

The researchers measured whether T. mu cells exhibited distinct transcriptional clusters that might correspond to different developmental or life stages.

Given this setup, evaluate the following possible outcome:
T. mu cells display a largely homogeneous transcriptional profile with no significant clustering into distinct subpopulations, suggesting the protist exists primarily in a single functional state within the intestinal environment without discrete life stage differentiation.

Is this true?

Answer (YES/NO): NO